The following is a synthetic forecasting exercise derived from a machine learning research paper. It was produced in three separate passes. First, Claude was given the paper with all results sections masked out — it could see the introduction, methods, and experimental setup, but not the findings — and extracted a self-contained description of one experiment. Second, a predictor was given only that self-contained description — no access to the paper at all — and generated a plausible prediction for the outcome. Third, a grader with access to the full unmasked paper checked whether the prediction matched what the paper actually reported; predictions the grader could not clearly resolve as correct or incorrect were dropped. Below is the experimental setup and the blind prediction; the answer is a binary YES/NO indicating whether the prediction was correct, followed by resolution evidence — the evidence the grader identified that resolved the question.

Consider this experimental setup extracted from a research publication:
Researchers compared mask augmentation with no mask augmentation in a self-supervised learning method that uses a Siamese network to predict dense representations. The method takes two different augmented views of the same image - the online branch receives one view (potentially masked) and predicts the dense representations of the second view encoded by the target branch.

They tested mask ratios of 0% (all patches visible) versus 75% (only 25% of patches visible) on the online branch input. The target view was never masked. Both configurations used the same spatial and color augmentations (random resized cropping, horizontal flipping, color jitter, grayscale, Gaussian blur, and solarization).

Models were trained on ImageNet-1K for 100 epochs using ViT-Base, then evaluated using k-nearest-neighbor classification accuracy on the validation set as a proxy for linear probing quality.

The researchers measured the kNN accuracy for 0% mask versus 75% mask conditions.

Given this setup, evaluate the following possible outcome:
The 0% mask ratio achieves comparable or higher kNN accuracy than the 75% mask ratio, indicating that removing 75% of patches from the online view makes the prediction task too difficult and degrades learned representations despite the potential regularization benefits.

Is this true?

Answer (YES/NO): NO